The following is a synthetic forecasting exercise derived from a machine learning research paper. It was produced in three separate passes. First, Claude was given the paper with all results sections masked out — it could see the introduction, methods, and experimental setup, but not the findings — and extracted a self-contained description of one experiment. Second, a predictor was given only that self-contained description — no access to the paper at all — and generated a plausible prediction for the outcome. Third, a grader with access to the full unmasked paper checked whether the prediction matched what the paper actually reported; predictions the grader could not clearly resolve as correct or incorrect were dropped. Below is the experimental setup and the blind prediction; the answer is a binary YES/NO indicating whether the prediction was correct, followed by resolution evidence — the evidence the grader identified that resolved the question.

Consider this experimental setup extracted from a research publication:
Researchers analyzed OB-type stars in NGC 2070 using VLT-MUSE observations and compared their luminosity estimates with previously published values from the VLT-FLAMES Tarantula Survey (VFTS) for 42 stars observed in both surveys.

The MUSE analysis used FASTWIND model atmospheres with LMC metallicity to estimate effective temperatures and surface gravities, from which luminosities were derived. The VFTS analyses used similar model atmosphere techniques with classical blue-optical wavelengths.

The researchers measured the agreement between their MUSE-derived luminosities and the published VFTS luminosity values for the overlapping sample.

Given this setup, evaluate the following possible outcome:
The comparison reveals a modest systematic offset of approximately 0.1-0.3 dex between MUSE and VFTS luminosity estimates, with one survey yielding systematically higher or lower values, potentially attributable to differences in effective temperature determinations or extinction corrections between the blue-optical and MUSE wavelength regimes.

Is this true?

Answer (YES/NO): NO